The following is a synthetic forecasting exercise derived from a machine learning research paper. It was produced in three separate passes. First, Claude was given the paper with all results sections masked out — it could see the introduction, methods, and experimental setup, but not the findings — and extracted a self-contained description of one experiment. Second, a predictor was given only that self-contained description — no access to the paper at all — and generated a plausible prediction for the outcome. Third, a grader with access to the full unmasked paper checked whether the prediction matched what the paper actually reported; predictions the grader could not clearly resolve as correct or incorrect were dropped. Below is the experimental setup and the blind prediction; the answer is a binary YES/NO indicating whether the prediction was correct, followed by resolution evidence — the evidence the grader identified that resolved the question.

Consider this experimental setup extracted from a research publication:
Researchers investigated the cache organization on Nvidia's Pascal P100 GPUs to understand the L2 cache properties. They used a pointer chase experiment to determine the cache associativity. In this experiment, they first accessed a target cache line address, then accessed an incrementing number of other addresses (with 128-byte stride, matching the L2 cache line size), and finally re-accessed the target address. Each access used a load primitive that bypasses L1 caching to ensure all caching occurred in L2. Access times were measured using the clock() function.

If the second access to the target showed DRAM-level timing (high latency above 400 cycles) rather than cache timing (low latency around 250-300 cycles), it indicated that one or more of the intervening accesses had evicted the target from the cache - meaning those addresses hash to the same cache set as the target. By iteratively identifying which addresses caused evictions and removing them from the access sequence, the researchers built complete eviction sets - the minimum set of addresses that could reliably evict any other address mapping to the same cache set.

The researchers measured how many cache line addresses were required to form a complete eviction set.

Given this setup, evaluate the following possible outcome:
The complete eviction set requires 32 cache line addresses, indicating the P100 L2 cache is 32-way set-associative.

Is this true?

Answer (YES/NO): NO